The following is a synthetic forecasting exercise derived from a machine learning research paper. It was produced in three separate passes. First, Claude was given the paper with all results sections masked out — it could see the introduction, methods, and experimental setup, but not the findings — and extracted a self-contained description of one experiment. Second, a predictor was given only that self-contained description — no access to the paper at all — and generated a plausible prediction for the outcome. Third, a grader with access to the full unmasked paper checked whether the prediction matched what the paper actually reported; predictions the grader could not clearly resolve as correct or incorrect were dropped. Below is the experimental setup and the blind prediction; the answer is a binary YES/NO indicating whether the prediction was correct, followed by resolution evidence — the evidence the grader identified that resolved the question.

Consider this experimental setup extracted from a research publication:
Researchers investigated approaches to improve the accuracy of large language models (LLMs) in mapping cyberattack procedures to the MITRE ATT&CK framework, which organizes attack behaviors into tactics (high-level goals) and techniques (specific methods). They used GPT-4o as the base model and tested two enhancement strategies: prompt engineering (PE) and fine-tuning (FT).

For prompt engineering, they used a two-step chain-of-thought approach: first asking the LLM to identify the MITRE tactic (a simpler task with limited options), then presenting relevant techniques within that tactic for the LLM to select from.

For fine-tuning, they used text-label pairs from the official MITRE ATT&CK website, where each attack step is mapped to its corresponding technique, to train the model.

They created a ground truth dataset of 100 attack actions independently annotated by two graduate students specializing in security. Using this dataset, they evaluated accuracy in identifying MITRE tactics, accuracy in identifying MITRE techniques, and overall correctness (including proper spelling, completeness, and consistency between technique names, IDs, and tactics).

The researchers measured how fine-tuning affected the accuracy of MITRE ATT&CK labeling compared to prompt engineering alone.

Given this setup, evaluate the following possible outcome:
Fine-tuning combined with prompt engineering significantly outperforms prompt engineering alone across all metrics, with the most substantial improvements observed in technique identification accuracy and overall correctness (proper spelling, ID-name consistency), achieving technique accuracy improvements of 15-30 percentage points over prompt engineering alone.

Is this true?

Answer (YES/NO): NO